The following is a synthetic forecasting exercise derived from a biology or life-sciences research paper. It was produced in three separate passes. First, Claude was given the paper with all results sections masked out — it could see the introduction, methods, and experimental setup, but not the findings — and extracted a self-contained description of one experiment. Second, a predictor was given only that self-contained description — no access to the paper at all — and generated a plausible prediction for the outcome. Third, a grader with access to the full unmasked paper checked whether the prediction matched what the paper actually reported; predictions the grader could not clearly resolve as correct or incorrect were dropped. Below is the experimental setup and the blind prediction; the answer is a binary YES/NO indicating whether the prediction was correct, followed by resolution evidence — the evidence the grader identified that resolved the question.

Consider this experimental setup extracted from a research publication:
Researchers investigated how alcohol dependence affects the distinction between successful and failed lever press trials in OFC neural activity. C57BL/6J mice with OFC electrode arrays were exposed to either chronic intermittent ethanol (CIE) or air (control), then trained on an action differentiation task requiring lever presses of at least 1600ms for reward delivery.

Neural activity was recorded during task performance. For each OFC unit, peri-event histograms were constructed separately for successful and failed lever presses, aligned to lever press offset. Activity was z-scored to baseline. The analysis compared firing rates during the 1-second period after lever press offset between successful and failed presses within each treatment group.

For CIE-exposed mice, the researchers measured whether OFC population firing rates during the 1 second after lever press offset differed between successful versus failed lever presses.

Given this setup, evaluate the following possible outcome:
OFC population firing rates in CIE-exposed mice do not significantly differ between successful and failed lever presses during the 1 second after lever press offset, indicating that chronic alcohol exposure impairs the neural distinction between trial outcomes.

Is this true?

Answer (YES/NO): NO